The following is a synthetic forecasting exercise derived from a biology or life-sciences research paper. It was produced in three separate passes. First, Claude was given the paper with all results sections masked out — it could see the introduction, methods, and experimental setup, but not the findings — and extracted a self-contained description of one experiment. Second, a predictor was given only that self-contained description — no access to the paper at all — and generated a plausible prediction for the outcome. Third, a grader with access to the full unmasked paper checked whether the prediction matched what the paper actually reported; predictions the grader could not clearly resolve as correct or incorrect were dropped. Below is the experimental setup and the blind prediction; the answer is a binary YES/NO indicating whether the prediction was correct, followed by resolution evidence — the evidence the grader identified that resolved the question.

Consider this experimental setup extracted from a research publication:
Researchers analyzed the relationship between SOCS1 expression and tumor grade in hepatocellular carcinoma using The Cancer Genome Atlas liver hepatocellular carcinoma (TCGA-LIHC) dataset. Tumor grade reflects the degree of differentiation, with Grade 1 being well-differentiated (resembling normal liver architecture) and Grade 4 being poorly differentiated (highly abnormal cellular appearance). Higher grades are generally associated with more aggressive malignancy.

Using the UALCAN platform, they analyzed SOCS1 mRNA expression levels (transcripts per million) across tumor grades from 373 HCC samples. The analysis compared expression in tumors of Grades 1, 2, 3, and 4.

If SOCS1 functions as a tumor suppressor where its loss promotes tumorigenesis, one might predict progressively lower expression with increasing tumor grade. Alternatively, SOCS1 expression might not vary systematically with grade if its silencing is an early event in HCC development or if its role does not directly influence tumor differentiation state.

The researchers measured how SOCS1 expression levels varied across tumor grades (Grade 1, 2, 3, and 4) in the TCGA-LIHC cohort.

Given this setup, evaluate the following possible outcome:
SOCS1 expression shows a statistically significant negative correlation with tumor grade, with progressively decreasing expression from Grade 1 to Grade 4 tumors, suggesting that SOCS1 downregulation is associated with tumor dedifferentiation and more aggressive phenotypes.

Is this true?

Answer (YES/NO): NO